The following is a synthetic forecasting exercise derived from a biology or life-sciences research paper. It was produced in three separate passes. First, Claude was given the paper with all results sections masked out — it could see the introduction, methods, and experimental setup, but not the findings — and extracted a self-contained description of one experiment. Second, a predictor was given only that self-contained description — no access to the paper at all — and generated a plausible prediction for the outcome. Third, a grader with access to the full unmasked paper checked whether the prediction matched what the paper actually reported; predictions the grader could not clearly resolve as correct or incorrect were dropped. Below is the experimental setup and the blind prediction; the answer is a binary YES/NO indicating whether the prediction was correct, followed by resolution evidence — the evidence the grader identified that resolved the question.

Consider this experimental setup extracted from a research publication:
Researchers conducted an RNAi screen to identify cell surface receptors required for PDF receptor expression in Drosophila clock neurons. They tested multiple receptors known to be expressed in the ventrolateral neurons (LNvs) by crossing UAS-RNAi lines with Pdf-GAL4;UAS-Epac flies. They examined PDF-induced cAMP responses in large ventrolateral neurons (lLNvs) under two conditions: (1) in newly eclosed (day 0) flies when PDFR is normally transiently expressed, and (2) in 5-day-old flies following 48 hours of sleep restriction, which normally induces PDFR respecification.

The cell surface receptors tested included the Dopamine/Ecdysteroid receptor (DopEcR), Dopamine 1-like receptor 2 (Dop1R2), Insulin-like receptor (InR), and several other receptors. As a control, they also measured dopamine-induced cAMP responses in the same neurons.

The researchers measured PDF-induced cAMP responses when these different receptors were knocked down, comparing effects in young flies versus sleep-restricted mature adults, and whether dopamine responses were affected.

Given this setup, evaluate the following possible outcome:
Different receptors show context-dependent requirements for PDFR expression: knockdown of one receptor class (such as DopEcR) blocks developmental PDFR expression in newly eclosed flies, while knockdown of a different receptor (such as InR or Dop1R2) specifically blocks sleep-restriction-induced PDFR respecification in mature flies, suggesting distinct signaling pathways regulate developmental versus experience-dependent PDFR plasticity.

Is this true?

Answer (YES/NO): NO